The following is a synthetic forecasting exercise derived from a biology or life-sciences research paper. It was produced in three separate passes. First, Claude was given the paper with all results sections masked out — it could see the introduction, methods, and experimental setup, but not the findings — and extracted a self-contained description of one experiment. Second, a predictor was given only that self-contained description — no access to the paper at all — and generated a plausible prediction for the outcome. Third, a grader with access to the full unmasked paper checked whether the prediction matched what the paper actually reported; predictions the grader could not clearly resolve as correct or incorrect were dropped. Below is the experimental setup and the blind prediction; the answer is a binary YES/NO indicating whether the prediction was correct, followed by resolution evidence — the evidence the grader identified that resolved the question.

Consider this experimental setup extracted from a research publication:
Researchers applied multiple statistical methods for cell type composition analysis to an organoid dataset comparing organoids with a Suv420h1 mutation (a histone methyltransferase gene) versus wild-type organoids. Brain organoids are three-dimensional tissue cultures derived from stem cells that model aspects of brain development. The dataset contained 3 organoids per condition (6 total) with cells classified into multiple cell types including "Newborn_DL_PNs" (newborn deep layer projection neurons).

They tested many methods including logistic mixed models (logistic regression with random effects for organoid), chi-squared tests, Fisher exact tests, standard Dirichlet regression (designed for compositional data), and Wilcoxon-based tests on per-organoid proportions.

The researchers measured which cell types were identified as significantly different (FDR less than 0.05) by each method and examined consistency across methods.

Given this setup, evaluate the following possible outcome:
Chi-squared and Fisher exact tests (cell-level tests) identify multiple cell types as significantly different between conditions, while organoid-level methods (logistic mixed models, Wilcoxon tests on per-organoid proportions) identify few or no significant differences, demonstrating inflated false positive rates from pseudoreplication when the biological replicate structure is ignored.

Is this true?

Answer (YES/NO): NO